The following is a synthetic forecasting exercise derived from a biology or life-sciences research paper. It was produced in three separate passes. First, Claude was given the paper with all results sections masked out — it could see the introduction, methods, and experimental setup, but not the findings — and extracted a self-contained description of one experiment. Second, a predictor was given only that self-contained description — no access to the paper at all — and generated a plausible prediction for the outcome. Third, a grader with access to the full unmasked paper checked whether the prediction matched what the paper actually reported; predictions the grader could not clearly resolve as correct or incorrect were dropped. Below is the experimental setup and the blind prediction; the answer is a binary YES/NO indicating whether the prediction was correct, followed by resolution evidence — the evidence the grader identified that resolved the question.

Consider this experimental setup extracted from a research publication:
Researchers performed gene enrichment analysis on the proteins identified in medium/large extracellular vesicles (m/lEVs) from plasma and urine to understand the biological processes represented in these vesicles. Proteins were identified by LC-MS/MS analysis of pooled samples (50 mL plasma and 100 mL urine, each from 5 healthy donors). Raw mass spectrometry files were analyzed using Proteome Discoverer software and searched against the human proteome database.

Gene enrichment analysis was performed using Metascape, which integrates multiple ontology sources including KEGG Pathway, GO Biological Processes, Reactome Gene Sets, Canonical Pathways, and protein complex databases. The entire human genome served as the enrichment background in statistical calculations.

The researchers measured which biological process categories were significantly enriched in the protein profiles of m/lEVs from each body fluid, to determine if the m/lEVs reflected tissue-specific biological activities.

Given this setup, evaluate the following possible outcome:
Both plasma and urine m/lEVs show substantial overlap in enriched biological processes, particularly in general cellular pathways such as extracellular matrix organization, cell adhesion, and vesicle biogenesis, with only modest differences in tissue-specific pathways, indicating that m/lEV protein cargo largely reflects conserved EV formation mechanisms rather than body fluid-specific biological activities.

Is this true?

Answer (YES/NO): NO